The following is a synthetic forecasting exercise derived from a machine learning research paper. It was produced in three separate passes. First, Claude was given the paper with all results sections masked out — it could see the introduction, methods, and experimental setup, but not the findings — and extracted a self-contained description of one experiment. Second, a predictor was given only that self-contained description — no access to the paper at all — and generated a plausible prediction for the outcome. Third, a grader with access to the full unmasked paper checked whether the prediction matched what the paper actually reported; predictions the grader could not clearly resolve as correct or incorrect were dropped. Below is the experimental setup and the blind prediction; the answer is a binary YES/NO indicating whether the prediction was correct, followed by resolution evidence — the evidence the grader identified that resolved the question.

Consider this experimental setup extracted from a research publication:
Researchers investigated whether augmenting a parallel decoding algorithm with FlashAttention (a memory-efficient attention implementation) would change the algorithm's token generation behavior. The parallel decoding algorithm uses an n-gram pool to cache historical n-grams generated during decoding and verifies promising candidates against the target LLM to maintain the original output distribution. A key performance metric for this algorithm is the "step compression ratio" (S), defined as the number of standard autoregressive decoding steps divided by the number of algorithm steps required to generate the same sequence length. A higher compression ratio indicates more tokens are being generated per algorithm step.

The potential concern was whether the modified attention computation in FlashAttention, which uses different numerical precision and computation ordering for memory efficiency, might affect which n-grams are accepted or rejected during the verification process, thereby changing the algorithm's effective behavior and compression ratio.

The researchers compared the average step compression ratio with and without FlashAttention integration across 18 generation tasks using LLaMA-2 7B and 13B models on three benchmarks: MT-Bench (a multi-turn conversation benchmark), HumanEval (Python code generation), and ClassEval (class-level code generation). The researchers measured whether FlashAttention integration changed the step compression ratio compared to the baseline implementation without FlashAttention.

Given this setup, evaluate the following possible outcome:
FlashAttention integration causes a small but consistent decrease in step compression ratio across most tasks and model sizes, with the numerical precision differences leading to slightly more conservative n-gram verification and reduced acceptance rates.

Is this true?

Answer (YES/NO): NO